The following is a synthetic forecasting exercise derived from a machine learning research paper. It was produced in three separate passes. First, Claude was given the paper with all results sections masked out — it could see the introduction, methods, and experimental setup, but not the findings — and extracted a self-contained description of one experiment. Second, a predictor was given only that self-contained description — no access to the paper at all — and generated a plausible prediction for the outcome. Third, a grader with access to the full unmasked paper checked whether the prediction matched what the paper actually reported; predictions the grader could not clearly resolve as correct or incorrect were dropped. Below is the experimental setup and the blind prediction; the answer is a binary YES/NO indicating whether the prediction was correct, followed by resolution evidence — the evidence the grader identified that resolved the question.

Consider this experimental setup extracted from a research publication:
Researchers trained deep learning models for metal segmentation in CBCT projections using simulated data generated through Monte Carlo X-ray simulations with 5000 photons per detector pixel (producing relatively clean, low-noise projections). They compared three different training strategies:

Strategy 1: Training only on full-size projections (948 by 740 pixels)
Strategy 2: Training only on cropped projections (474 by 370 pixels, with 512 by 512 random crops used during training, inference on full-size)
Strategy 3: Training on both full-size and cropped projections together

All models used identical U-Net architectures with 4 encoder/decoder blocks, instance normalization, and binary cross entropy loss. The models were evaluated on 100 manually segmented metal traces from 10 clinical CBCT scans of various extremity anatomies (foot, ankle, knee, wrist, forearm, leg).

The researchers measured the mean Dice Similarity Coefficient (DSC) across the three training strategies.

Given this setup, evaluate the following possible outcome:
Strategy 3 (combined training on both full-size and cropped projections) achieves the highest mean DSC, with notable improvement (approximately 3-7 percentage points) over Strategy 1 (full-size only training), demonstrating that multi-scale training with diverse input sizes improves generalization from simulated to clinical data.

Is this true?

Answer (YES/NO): NO